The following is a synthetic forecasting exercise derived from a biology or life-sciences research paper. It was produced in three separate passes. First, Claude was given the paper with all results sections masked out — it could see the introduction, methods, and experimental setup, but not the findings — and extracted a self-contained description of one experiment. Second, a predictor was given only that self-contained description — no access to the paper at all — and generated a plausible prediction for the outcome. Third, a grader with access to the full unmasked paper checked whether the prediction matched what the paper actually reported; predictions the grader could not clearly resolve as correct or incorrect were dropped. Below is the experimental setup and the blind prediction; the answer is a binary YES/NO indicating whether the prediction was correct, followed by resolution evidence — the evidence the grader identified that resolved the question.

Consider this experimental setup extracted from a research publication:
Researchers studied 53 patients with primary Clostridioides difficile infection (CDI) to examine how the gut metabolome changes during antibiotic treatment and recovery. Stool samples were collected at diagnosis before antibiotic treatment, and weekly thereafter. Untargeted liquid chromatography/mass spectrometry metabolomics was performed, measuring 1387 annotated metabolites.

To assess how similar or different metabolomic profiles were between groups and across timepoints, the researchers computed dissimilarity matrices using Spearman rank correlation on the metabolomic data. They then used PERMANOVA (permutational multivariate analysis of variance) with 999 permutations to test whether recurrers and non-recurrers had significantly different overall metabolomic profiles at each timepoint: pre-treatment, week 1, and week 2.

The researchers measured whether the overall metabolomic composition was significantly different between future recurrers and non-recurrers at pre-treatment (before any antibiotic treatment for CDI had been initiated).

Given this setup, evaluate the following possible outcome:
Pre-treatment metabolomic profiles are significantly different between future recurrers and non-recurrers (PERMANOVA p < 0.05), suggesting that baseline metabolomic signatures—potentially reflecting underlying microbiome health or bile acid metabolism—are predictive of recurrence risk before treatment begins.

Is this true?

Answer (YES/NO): NO